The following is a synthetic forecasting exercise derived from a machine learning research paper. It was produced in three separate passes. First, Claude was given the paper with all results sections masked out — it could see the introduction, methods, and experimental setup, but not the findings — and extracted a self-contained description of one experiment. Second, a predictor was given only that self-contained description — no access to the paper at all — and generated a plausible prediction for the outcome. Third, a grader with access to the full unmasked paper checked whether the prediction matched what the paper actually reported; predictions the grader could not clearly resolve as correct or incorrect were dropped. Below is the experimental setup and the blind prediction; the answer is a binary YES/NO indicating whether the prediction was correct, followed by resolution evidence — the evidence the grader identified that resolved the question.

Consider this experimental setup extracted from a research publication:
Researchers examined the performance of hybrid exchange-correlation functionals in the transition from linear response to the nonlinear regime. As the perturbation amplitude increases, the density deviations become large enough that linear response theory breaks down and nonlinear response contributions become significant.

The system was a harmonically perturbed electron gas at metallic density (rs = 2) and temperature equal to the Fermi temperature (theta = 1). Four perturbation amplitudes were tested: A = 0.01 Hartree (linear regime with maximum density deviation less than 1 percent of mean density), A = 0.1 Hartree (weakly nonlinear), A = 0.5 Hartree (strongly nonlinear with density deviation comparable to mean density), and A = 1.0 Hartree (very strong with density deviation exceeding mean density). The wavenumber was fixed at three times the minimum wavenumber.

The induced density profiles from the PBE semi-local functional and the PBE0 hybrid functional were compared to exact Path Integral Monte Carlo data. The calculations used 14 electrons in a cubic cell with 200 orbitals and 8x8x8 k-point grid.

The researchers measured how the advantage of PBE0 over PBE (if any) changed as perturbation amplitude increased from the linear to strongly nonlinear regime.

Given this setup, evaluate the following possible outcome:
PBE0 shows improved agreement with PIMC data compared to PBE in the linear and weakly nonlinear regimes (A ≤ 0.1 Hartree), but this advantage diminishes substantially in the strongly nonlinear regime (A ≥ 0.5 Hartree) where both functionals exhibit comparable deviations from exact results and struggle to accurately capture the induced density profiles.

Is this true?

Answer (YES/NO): NO